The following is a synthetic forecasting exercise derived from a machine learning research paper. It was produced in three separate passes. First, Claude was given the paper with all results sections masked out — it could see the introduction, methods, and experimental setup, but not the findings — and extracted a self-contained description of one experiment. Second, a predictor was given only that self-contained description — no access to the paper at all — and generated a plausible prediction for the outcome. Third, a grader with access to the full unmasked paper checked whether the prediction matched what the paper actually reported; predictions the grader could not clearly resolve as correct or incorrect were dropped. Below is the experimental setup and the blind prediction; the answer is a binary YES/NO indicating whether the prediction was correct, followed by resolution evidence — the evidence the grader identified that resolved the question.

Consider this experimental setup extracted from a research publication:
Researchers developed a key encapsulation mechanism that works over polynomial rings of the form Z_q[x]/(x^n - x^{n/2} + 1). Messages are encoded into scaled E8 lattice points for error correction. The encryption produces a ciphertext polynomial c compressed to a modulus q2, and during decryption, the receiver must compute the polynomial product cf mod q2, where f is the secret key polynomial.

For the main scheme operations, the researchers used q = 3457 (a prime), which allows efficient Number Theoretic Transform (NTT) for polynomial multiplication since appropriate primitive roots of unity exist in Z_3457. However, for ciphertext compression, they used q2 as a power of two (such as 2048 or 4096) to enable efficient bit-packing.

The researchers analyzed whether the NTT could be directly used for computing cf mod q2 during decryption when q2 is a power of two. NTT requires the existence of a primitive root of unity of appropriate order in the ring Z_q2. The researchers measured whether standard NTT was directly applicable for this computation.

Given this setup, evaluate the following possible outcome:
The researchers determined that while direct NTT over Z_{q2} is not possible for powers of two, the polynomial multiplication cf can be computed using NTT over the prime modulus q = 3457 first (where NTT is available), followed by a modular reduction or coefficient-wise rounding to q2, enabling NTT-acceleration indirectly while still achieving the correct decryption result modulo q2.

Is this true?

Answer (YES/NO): NO